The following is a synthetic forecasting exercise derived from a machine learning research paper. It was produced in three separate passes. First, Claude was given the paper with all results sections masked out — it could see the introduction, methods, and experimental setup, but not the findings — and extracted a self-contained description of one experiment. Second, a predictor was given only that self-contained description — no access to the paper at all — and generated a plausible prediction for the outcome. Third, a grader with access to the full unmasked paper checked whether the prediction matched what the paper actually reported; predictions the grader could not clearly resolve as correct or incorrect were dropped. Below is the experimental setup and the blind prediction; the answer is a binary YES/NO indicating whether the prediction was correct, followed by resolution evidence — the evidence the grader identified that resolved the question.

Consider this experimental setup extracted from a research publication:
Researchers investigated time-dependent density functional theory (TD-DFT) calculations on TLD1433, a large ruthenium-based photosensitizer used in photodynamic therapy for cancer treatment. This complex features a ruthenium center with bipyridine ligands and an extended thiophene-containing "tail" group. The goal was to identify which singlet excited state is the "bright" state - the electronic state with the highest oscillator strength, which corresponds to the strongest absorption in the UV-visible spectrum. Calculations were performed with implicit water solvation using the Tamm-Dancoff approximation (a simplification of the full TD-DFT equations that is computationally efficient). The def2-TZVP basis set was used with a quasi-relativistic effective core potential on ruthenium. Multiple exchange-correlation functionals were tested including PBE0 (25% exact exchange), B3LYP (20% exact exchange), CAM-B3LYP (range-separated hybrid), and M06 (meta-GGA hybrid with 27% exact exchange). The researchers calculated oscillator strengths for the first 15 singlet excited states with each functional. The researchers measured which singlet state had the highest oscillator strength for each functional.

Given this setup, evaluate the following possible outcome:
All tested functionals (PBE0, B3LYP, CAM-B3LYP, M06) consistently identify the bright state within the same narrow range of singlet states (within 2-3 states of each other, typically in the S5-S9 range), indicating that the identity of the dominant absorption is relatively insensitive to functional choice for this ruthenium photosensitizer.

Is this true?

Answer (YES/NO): NO